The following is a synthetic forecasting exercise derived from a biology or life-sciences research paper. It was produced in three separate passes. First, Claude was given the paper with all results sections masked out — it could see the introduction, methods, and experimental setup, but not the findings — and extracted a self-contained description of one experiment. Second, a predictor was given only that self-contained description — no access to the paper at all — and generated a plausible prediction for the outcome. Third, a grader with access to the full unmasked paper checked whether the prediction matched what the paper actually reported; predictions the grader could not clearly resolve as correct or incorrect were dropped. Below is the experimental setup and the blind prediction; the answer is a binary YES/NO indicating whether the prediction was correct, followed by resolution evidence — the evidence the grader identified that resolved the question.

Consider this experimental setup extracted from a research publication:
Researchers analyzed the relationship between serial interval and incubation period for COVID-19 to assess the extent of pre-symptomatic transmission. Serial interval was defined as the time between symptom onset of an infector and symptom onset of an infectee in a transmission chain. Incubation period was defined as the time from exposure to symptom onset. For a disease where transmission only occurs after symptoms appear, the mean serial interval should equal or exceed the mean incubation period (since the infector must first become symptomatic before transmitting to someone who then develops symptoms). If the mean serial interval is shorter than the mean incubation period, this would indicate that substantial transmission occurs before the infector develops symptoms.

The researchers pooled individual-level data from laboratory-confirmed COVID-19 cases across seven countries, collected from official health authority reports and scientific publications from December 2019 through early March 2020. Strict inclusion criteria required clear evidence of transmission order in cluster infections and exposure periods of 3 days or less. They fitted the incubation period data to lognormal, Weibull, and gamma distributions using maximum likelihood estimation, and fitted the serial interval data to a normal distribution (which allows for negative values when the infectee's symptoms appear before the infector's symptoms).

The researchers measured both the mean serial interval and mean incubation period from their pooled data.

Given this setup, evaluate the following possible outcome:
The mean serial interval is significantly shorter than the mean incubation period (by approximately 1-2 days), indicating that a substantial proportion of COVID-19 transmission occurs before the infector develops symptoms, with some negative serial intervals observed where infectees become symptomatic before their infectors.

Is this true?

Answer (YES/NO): NO